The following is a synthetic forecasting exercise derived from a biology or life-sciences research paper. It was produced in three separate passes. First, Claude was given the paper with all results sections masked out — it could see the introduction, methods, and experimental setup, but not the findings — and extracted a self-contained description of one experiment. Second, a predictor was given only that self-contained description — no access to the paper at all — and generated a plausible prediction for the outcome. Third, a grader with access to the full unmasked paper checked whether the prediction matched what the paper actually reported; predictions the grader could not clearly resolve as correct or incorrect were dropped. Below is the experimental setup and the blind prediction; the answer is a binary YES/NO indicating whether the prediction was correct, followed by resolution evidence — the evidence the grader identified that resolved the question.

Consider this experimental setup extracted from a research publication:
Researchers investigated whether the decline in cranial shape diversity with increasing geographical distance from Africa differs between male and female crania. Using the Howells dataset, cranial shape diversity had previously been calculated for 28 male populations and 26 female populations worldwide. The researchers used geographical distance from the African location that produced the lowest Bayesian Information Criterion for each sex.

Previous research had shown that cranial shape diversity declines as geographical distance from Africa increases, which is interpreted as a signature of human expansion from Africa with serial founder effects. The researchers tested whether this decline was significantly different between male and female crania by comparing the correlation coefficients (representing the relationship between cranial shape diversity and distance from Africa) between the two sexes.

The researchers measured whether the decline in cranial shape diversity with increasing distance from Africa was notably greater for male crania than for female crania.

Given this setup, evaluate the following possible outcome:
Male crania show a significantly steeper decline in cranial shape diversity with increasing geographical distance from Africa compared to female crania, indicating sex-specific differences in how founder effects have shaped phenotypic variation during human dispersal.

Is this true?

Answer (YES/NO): YES